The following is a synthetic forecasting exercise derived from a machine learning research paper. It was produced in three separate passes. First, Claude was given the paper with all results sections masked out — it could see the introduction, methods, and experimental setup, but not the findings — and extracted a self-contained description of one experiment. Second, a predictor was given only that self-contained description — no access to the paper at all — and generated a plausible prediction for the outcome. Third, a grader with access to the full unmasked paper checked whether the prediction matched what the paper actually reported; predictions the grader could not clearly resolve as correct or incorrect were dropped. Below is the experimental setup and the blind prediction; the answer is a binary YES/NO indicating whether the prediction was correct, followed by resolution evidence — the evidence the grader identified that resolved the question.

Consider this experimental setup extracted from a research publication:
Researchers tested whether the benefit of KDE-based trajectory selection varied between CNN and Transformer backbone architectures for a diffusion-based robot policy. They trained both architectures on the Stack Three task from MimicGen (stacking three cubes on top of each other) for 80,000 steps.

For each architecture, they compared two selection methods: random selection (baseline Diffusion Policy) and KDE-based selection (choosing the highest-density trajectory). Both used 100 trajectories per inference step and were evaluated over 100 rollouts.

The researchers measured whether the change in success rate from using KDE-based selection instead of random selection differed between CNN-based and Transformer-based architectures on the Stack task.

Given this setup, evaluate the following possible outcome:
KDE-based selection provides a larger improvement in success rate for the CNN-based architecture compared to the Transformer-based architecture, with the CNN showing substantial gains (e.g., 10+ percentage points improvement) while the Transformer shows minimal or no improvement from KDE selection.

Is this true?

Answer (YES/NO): NO